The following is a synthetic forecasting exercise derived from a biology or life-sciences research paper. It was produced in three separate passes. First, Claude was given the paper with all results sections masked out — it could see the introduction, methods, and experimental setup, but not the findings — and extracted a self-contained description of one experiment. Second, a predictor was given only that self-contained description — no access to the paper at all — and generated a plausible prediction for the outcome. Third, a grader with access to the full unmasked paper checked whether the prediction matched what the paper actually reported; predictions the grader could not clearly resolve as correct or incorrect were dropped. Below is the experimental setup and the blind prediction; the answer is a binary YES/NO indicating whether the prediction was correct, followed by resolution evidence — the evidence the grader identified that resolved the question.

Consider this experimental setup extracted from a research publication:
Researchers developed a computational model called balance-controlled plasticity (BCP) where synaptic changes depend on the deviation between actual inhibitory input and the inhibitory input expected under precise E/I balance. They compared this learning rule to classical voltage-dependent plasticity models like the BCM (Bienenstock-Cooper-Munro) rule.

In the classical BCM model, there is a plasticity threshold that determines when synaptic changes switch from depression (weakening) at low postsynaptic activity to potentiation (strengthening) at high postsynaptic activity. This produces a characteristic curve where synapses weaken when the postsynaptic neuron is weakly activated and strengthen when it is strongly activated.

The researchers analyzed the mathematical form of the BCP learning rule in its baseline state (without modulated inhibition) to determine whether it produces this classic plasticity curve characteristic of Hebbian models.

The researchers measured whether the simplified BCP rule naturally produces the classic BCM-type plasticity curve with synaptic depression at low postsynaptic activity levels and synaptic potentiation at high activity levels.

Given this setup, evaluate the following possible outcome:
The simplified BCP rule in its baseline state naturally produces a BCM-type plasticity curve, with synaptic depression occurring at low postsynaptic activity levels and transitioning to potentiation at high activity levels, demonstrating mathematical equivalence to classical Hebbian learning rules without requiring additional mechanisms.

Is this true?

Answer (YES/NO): NO